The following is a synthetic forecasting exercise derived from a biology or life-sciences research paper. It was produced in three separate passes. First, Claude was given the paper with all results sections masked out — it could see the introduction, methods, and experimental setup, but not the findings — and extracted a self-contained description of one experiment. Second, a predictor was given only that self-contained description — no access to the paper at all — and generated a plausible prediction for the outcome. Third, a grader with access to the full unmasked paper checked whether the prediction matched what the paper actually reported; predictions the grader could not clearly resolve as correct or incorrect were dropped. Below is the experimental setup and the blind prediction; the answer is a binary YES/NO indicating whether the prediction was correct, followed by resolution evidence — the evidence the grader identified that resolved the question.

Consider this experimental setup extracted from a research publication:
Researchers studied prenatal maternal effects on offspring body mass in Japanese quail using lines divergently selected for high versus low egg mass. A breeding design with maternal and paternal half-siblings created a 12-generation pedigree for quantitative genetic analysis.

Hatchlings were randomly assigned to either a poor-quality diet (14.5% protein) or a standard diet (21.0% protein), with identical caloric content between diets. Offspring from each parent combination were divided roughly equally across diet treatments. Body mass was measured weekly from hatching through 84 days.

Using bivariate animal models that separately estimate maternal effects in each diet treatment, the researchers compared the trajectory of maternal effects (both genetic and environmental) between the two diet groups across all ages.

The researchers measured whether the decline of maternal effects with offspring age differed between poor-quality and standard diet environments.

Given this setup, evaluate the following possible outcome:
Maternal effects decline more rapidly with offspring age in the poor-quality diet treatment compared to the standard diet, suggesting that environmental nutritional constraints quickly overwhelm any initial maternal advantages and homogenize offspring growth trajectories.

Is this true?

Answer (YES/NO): NO